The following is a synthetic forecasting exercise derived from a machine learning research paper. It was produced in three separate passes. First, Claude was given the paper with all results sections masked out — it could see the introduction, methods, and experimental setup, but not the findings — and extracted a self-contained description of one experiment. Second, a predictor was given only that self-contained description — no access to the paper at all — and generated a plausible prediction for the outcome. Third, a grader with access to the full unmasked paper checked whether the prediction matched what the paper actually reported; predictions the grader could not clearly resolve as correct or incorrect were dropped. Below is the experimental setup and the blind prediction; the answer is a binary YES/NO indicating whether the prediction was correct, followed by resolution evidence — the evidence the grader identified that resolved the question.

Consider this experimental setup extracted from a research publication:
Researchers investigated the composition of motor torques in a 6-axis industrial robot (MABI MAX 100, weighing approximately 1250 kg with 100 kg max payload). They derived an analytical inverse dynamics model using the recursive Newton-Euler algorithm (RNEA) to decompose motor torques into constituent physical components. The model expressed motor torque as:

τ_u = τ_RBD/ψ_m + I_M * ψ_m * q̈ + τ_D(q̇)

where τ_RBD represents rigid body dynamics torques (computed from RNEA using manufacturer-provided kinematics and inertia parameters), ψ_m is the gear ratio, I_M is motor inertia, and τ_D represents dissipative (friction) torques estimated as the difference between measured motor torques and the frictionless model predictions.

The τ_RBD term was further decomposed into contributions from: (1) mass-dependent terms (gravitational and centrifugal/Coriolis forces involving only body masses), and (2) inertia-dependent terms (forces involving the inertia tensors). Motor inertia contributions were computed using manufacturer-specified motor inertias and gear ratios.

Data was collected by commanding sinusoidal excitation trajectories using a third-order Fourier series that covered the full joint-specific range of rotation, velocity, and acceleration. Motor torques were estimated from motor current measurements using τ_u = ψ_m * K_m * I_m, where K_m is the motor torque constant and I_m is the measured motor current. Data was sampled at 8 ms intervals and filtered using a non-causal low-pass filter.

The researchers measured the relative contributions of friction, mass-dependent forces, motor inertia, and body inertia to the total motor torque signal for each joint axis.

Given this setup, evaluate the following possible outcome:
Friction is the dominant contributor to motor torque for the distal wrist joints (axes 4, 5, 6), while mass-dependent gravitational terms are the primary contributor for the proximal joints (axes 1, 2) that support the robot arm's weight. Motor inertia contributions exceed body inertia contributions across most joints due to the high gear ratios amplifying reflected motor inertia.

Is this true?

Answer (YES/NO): NO